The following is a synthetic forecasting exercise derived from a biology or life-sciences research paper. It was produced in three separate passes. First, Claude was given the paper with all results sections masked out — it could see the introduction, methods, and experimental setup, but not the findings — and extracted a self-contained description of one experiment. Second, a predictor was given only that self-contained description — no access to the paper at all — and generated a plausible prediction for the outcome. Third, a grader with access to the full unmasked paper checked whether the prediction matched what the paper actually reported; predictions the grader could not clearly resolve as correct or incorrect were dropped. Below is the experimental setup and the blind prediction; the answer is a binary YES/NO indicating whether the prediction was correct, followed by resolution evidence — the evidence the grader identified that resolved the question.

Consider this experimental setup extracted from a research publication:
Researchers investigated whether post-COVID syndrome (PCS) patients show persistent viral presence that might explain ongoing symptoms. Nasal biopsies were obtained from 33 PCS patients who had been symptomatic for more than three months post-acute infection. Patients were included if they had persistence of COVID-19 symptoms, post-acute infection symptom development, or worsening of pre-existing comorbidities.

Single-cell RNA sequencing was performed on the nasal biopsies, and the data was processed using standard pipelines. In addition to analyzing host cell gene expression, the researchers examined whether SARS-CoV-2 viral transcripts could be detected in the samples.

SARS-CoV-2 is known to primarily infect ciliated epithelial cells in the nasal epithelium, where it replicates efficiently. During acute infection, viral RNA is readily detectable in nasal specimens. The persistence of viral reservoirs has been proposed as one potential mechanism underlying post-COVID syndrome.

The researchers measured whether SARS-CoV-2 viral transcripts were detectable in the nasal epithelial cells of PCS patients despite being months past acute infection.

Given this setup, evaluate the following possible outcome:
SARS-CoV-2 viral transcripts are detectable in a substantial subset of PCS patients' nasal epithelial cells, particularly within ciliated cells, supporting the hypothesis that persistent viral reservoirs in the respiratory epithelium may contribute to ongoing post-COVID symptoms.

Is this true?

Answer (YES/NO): NO